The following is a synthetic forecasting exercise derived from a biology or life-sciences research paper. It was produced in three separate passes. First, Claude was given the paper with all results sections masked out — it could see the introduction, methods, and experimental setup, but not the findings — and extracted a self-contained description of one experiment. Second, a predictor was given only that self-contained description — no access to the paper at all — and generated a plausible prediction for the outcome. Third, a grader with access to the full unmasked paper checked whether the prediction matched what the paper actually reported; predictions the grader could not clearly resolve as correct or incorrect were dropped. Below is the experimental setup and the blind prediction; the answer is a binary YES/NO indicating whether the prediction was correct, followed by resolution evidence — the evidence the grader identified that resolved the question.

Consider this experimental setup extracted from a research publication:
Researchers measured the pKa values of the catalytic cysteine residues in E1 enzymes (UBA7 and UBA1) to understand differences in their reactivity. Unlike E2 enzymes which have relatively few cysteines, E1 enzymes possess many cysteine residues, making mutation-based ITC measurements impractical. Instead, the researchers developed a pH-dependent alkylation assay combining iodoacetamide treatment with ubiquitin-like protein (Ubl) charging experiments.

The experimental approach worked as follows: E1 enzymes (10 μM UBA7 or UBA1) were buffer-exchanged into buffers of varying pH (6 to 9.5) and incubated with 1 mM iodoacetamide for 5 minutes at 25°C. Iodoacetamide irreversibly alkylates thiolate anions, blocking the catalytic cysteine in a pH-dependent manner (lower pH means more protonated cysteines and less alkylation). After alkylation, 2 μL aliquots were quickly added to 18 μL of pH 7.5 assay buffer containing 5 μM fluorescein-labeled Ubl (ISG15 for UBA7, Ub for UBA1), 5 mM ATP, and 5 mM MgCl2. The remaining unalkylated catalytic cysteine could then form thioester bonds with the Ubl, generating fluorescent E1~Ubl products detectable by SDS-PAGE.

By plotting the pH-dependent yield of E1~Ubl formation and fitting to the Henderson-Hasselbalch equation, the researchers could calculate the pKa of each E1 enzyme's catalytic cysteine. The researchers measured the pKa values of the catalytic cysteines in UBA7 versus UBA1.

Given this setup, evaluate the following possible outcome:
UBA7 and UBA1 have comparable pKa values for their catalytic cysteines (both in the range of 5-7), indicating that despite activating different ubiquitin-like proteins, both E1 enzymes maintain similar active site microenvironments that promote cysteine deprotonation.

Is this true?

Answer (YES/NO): NO